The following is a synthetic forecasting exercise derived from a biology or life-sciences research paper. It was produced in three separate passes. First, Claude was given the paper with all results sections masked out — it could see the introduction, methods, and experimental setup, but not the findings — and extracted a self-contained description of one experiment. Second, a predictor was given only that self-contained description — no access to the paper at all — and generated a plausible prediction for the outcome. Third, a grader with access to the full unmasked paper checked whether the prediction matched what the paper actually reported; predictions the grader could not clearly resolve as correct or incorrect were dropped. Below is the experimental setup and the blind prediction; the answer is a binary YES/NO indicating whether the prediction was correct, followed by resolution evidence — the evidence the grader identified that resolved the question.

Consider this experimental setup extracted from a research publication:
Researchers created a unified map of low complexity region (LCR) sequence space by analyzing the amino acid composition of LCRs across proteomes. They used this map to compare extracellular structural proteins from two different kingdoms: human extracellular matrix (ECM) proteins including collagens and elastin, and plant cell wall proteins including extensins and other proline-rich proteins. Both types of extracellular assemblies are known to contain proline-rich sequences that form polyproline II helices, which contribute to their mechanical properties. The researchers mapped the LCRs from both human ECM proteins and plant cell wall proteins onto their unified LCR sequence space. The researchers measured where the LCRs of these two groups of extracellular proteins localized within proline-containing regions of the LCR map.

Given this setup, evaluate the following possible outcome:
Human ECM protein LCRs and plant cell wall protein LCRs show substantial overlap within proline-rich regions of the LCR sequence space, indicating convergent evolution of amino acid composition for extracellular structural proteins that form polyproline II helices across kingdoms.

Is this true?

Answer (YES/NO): NO